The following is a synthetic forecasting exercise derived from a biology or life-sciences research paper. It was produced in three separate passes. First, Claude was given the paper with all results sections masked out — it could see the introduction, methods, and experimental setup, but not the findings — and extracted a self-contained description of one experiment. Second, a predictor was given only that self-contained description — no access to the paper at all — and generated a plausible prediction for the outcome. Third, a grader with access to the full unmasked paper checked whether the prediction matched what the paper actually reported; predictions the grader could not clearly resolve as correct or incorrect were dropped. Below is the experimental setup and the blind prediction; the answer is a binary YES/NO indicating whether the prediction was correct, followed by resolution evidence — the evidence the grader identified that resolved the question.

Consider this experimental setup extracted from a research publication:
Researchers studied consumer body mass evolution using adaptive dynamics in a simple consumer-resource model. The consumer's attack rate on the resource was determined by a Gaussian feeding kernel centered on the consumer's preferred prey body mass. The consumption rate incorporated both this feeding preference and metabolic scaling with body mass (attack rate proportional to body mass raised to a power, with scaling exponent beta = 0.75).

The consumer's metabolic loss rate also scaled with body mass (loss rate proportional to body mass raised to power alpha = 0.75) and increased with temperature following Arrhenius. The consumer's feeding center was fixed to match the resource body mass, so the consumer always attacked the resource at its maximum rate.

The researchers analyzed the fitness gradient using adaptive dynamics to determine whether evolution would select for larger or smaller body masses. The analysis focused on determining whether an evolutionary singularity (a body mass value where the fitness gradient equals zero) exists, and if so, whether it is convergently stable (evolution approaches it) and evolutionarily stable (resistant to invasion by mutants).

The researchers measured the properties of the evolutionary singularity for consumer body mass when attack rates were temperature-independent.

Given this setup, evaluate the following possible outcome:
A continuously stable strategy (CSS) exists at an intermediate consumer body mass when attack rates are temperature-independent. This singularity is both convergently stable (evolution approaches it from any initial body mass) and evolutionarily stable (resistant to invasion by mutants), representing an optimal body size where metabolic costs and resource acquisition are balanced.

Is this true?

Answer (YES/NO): NO